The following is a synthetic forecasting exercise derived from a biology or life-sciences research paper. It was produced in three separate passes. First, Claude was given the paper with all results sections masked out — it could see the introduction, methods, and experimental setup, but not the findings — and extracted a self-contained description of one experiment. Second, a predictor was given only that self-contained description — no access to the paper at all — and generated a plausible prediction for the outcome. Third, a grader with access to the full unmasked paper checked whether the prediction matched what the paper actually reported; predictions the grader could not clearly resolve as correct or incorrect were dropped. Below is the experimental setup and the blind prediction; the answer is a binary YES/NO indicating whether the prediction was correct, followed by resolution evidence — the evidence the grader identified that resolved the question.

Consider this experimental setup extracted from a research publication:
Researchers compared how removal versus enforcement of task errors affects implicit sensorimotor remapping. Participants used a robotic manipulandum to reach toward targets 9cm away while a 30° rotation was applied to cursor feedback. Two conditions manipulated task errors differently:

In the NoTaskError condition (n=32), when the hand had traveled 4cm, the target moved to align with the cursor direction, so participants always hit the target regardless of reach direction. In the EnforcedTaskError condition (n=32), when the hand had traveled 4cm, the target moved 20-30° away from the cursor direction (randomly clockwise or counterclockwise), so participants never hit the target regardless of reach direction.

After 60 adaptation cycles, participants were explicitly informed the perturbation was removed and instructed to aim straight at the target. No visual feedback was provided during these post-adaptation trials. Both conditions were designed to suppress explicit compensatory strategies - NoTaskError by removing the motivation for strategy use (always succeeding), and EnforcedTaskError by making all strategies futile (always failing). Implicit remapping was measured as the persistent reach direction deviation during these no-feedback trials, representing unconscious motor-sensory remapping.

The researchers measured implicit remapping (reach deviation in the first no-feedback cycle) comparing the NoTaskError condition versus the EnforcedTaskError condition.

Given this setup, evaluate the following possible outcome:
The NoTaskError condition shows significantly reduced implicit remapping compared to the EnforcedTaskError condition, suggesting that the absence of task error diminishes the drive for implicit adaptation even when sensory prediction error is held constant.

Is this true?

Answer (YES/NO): YES